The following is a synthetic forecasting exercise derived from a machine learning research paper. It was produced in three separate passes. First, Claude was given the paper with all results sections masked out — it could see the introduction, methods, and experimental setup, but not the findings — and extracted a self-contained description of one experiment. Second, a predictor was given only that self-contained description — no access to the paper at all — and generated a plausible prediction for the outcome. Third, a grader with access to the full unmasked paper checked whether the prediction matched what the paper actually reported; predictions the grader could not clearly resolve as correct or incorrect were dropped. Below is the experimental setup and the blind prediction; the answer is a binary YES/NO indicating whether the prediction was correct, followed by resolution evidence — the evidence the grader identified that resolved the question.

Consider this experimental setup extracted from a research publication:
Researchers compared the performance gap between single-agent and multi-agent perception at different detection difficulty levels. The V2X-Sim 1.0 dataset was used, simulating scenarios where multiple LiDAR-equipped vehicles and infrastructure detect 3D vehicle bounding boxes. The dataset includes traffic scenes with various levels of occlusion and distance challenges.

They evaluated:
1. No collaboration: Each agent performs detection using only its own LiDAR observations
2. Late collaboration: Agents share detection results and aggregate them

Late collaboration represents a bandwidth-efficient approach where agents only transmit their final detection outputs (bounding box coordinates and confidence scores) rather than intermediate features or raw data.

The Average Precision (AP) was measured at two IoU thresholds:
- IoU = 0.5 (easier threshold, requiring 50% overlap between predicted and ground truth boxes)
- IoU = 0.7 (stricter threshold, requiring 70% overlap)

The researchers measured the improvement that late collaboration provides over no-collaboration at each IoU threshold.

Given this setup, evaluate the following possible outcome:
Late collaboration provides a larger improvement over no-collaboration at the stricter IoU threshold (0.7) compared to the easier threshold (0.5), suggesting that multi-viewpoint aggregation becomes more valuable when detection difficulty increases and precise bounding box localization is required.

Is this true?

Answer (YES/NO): NO